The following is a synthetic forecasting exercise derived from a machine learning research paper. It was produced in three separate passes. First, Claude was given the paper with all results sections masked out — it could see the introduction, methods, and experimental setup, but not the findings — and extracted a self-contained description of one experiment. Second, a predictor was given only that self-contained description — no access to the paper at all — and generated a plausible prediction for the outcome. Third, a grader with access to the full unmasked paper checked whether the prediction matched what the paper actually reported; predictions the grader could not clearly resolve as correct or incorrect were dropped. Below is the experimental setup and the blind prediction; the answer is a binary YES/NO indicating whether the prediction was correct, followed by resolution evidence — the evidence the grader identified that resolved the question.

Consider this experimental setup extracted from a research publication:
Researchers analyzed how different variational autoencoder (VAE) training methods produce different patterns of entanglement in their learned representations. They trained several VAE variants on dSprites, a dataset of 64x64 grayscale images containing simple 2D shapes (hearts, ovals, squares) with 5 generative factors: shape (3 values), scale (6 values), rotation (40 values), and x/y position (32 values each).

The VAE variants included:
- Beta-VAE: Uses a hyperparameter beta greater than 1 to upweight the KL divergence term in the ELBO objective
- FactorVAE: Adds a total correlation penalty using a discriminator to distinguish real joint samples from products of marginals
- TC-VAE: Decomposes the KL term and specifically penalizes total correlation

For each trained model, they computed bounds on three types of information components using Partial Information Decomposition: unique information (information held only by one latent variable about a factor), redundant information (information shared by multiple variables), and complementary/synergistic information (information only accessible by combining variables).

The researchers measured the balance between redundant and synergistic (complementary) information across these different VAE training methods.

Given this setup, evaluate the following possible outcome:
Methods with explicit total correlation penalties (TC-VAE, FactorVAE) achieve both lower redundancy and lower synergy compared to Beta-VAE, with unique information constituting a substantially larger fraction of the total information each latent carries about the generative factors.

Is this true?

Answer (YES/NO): NO